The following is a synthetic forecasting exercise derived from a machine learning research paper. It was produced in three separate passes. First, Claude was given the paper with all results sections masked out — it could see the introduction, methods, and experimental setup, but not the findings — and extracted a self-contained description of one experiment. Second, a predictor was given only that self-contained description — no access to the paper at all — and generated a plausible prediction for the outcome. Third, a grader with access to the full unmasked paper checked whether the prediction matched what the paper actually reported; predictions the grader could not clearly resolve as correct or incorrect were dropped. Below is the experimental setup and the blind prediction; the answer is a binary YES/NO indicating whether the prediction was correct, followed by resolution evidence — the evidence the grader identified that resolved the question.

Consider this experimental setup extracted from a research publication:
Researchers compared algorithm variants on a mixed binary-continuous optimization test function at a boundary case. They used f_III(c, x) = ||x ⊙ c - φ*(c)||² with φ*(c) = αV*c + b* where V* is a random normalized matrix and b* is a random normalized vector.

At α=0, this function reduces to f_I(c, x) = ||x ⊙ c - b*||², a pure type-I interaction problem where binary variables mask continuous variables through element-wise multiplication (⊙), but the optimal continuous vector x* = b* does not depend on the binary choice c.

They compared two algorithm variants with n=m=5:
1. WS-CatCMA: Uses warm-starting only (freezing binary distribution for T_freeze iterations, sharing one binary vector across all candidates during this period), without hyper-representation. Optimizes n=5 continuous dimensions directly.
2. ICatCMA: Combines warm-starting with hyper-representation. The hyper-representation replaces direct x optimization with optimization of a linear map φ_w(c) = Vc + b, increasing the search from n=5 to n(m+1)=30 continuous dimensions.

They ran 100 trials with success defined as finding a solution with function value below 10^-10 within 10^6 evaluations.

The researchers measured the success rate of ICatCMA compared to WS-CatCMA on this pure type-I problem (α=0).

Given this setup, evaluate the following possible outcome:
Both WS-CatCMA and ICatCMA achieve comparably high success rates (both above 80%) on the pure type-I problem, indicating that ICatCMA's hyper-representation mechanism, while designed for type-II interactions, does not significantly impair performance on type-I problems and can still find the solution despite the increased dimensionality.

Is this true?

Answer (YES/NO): NO